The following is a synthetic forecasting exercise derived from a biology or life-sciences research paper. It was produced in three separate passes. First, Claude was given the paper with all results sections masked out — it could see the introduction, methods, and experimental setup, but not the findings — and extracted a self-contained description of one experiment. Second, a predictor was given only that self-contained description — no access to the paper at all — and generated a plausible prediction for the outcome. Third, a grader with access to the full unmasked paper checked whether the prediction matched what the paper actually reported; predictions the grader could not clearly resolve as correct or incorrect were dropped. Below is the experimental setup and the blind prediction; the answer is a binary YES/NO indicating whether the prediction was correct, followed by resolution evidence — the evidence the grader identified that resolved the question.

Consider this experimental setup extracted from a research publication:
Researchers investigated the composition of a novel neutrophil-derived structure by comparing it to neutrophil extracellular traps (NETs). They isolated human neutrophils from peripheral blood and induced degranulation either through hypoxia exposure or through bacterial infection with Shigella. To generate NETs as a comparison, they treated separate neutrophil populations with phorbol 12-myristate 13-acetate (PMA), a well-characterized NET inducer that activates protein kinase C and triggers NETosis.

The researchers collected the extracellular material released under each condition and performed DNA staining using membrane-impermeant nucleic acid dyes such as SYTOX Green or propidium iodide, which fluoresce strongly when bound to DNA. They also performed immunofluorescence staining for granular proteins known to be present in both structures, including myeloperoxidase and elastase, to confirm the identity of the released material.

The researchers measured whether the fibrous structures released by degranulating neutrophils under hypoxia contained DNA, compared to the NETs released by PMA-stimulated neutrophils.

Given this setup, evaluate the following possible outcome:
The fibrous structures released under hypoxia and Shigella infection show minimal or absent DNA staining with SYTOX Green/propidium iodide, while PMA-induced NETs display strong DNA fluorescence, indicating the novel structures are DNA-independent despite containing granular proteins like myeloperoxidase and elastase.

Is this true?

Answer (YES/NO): YES